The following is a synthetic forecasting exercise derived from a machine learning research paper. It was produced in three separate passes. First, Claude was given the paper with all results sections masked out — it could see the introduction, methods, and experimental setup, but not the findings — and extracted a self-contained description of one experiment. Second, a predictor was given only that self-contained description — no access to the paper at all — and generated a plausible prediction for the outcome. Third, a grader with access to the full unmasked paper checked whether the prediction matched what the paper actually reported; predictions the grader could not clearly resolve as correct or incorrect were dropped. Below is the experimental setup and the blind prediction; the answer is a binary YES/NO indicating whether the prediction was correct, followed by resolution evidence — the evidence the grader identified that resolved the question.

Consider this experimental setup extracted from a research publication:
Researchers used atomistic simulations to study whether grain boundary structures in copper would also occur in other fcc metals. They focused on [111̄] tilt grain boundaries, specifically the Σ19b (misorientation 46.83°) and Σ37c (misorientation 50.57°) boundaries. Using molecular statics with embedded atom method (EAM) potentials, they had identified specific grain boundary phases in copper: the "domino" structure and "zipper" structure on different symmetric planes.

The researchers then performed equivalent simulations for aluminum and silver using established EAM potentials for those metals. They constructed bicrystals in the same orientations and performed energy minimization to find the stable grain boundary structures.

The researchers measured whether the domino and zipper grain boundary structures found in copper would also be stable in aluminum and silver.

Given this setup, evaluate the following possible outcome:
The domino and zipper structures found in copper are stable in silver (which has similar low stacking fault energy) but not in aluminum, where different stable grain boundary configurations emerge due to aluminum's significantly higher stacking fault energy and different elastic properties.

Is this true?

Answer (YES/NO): NO